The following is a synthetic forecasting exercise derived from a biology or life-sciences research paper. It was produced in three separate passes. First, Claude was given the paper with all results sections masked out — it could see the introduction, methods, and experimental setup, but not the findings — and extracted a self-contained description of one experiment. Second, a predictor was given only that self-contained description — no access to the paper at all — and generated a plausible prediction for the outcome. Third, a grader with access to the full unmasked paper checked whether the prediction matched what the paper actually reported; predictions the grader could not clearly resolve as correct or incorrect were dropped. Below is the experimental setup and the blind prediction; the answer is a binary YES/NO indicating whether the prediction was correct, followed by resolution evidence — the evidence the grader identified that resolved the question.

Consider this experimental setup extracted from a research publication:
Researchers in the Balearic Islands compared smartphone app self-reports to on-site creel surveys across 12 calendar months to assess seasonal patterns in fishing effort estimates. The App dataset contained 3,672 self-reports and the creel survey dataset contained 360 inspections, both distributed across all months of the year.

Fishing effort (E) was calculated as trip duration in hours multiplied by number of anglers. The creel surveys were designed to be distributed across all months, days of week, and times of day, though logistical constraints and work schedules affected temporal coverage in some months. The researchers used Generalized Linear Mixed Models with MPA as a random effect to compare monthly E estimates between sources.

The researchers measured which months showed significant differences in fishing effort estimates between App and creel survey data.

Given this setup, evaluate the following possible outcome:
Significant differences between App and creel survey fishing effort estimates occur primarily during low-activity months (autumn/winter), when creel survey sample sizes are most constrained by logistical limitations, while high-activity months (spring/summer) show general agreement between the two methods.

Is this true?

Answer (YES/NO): NO